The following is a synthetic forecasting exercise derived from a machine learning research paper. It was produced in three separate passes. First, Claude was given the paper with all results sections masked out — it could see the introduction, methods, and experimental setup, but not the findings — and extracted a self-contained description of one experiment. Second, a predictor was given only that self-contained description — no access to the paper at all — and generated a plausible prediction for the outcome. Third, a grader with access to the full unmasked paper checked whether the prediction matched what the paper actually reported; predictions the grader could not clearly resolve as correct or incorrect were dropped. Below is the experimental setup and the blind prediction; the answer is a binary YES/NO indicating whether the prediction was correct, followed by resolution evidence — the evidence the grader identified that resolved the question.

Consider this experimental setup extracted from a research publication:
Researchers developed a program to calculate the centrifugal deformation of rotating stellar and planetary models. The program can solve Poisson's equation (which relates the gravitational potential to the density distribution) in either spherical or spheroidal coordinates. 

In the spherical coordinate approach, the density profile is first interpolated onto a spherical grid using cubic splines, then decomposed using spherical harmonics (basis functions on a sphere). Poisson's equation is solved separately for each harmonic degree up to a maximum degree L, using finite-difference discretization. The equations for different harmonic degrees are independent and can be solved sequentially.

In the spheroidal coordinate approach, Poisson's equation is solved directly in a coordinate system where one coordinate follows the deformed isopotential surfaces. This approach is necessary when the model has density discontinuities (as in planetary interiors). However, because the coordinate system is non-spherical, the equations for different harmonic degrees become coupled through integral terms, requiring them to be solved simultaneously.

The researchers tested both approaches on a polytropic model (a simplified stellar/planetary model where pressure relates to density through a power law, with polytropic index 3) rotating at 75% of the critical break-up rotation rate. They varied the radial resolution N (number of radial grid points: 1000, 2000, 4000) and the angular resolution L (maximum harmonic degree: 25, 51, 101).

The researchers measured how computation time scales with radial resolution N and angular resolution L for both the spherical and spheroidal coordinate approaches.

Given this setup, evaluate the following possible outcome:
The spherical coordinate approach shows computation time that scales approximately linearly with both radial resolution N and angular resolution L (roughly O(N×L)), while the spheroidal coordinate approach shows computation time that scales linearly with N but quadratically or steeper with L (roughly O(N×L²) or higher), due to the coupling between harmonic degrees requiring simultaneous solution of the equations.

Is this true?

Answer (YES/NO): YES